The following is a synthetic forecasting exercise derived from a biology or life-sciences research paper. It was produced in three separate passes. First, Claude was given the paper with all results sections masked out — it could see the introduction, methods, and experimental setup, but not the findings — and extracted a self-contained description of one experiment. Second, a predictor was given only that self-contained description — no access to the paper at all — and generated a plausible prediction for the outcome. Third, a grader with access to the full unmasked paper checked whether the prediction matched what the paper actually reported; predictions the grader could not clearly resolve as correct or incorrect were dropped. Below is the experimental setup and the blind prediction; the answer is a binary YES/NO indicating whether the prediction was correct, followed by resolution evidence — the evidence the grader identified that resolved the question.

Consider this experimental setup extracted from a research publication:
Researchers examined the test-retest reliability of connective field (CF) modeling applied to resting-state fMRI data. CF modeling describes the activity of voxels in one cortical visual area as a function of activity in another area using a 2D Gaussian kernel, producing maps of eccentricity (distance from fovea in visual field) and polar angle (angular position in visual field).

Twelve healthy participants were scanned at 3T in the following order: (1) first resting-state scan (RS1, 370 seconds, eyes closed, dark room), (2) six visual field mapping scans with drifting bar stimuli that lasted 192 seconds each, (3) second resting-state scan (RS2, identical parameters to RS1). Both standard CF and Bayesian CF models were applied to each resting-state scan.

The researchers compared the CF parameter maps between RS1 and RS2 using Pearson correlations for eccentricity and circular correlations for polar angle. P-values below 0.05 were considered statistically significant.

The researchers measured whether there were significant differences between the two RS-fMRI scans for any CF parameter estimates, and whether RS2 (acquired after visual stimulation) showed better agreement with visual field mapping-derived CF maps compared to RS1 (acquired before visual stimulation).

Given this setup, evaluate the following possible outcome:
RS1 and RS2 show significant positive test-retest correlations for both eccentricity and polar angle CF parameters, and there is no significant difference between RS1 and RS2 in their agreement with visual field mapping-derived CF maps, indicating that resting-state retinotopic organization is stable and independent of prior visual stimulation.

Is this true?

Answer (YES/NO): NO